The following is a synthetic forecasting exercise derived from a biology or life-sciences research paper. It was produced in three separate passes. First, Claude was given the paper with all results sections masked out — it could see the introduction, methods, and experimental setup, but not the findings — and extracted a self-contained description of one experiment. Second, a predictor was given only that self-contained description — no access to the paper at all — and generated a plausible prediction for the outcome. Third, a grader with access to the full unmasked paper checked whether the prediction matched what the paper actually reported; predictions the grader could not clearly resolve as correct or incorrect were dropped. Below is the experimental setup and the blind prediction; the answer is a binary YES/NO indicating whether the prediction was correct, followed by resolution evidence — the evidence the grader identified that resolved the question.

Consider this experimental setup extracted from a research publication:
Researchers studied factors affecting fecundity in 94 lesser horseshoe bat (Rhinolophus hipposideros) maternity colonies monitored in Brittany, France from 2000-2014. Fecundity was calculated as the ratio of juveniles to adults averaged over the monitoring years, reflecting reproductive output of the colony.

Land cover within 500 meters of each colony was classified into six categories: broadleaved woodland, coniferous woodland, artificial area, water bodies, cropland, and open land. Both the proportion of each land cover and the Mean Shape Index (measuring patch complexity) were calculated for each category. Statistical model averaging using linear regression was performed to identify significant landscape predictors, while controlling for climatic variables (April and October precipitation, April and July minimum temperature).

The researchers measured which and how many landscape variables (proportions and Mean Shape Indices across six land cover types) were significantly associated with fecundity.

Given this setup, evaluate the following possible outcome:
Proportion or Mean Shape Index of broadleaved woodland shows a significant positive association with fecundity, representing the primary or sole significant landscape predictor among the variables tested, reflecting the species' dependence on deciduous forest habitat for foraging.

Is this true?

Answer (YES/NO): NO